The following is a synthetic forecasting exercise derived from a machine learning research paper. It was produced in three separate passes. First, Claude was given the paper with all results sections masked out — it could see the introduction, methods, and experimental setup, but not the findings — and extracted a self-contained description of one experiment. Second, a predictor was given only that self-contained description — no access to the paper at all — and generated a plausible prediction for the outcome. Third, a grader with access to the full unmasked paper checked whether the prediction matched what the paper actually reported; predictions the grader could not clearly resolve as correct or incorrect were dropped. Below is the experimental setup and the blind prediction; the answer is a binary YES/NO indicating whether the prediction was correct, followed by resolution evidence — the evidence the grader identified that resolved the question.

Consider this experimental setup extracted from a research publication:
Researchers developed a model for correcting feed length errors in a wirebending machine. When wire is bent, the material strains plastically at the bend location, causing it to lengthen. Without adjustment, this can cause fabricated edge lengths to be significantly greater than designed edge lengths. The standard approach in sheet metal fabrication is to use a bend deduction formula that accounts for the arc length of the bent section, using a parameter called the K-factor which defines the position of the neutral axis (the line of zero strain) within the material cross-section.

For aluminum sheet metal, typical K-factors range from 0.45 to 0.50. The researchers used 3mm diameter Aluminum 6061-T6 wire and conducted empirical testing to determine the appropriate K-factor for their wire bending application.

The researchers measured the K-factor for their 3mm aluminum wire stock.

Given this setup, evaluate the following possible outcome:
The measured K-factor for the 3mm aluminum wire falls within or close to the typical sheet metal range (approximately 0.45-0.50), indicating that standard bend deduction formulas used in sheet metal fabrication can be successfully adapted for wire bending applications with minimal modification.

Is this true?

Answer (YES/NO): NO